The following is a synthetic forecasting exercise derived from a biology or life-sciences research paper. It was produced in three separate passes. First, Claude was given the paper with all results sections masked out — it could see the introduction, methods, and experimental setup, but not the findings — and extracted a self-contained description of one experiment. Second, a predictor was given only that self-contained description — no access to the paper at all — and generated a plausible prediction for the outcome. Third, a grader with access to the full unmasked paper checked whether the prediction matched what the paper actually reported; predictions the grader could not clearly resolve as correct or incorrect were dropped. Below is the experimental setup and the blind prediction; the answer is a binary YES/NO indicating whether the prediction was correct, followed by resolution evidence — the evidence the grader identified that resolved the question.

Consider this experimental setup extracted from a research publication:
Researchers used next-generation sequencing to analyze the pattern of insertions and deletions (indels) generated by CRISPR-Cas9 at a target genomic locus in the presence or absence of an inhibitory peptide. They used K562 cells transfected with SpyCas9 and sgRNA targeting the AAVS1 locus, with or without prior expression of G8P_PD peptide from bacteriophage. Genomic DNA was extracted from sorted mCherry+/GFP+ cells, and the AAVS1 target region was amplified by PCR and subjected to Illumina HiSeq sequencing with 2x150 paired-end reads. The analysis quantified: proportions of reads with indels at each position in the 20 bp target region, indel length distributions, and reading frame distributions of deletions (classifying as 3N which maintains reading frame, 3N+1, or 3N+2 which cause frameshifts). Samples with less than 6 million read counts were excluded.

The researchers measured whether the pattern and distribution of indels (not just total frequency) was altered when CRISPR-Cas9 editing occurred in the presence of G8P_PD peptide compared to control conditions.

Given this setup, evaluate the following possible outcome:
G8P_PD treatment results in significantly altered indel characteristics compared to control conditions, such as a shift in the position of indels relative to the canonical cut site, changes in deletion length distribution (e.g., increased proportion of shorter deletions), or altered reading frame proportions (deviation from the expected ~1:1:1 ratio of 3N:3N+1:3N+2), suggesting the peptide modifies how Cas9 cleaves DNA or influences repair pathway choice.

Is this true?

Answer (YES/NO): NO